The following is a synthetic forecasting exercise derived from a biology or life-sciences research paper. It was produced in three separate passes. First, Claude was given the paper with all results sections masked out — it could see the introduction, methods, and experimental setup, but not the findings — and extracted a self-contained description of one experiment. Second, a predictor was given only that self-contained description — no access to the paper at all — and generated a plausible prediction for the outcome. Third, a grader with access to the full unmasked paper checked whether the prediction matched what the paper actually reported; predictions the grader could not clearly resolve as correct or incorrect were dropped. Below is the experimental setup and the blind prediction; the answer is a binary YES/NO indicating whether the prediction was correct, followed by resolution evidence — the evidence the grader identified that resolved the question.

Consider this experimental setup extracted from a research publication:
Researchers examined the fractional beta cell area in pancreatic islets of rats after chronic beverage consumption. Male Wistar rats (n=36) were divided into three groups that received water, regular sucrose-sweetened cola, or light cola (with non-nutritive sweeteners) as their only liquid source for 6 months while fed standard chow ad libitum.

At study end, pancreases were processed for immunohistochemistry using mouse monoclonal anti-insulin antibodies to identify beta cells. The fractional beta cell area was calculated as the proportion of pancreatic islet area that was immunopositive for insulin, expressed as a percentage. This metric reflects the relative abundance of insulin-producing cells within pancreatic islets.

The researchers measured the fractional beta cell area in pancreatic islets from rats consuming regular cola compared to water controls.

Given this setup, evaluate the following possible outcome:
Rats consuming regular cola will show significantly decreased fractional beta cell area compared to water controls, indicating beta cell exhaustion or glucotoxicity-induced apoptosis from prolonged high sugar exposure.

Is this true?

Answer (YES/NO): NO